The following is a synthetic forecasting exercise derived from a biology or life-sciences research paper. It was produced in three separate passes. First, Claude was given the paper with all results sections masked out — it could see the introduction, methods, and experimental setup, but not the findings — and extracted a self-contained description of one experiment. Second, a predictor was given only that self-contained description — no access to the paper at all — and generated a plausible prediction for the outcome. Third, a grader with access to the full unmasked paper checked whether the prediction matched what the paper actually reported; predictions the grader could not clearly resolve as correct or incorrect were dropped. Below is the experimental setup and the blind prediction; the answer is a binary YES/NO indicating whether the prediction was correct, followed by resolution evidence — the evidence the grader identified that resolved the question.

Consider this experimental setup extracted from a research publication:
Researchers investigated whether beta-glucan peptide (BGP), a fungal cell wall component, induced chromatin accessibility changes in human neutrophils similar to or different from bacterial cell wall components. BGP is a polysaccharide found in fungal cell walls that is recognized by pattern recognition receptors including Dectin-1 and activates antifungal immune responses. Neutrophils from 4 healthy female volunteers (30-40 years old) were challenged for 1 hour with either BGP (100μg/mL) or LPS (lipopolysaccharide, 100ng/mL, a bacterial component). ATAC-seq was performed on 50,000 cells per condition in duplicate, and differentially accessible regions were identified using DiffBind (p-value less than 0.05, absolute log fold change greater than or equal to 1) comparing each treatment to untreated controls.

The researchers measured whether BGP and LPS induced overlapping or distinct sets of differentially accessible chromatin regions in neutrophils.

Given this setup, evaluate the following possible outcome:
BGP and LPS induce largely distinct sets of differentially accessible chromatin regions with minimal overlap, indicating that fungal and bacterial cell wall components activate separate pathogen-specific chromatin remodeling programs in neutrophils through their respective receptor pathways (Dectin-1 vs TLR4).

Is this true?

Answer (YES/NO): YES